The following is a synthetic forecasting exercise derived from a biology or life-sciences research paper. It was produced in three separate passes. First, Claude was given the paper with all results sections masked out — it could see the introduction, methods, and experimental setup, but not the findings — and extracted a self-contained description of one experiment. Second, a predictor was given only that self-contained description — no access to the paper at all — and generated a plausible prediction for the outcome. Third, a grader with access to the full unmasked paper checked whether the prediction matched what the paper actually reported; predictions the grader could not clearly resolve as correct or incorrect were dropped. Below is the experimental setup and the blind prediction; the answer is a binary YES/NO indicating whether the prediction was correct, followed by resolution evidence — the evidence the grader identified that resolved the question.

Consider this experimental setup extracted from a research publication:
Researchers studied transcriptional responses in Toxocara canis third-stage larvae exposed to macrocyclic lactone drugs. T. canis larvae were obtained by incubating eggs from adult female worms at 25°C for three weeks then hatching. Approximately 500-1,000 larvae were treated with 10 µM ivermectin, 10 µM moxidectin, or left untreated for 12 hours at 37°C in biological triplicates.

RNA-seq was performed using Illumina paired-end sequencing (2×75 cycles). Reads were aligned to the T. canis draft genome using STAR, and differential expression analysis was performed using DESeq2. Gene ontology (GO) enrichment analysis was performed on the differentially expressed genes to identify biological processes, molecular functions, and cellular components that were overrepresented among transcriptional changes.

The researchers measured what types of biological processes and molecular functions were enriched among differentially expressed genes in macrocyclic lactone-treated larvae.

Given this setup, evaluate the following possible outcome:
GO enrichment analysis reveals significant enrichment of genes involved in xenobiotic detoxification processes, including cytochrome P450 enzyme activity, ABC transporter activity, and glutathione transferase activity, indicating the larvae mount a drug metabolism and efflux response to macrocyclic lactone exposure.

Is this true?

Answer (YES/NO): NO